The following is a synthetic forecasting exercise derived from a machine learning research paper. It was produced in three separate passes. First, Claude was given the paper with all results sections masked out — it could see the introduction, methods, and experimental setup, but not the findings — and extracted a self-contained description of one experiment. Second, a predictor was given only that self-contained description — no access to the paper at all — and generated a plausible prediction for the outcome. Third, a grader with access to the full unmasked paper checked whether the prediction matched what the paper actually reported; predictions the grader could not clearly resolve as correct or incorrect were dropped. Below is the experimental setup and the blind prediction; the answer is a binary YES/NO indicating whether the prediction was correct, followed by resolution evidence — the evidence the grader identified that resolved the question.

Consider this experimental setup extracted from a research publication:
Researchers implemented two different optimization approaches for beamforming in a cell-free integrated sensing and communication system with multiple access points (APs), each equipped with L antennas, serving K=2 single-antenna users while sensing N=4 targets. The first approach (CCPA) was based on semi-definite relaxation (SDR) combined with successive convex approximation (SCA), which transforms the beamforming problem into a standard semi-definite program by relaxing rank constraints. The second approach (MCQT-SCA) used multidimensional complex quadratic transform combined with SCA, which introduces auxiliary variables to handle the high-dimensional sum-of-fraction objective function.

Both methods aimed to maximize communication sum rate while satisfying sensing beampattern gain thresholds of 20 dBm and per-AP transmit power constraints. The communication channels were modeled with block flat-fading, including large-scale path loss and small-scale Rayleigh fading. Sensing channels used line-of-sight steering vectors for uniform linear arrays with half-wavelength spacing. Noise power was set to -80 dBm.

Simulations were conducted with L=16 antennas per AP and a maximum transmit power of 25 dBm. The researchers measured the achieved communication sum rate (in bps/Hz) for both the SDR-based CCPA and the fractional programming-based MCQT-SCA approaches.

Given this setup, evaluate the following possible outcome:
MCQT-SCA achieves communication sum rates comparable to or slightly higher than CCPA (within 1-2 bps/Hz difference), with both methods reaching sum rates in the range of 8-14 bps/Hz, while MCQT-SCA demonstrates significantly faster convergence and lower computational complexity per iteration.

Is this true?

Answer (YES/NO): NO